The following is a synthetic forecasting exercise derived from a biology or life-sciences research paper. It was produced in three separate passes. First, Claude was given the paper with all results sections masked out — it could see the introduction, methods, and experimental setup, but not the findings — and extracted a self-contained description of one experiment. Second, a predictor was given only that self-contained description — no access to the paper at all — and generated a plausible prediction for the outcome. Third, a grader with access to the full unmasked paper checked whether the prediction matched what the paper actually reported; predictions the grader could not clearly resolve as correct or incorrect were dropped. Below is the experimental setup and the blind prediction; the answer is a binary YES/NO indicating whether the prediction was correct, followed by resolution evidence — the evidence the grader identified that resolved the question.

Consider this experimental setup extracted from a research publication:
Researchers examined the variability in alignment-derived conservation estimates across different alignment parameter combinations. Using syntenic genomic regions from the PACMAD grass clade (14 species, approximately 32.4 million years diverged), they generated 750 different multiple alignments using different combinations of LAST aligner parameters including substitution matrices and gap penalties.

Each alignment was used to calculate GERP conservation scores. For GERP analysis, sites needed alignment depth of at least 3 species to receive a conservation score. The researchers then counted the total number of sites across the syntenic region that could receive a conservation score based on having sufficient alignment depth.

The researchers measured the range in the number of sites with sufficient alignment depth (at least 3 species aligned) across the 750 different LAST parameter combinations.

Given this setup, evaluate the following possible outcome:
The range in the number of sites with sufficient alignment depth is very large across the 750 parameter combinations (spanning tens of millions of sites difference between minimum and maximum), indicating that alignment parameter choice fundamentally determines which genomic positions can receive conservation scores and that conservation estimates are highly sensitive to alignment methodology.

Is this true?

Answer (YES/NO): NO